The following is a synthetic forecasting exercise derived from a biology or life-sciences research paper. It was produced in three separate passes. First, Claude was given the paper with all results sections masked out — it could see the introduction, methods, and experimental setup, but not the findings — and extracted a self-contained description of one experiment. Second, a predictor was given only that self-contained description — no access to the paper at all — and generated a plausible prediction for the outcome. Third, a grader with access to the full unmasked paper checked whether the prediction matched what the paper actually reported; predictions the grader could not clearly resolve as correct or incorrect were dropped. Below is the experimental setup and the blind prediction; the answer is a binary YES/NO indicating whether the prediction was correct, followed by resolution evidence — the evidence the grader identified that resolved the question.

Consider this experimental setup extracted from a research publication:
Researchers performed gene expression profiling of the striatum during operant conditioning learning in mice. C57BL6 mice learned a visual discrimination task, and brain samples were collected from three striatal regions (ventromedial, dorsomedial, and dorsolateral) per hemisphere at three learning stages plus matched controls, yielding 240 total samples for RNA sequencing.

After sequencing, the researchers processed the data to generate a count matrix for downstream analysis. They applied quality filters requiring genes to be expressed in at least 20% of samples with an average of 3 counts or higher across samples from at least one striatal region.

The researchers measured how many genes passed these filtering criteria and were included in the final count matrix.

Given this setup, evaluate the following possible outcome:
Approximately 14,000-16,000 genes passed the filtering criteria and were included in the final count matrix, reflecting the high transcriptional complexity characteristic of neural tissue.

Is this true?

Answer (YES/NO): NO